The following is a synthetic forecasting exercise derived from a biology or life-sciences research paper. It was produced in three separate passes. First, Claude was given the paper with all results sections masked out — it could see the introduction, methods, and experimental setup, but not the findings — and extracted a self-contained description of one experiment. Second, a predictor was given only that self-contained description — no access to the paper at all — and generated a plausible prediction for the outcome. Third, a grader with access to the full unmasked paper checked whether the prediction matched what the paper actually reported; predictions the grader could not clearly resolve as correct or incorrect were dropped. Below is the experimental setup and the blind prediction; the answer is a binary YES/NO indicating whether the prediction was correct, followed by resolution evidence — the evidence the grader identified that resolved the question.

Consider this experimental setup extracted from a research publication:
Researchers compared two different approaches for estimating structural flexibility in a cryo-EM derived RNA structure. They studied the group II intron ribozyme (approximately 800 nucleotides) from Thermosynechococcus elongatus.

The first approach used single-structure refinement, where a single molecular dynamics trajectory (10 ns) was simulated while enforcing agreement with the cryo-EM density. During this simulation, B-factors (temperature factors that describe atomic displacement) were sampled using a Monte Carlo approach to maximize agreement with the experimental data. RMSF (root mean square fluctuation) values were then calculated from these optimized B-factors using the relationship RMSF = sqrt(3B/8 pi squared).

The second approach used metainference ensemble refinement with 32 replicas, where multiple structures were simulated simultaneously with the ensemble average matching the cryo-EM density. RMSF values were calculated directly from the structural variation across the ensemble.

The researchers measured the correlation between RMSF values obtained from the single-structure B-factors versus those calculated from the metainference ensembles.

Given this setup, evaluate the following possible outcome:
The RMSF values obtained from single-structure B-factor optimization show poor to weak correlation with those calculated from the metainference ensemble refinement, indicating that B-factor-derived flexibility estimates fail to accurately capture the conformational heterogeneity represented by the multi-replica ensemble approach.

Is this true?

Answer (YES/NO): NO